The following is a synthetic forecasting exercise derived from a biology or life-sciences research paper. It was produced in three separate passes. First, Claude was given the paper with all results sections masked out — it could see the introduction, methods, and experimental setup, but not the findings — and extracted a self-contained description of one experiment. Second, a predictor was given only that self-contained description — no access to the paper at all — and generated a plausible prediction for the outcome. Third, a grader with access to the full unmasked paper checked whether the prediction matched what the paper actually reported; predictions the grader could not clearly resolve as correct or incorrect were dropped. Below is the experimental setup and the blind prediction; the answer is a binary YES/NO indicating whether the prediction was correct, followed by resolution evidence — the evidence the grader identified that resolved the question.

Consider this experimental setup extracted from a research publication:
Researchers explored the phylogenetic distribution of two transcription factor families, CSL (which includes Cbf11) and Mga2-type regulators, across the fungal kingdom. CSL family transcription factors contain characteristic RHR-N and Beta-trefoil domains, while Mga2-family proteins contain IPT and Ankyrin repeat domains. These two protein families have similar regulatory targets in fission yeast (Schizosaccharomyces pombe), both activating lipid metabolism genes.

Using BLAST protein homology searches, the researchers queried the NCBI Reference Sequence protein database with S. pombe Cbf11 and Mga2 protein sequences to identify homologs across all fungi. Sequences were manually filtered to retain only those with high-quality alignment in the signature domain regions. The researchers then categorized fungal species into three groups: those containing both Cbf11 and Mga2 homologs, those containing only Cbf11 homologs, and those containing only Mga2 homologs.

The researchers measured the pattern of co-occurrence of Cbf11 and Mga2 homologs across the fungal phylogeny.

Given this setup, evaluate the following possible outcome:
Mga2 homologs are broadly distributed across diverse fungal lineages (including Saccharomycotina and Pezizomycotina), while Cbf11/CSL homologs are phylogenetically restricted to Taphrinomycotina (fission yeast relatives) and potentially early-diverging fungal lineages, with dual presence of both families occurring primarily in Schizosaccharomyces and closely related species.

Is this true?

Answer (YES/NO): NO